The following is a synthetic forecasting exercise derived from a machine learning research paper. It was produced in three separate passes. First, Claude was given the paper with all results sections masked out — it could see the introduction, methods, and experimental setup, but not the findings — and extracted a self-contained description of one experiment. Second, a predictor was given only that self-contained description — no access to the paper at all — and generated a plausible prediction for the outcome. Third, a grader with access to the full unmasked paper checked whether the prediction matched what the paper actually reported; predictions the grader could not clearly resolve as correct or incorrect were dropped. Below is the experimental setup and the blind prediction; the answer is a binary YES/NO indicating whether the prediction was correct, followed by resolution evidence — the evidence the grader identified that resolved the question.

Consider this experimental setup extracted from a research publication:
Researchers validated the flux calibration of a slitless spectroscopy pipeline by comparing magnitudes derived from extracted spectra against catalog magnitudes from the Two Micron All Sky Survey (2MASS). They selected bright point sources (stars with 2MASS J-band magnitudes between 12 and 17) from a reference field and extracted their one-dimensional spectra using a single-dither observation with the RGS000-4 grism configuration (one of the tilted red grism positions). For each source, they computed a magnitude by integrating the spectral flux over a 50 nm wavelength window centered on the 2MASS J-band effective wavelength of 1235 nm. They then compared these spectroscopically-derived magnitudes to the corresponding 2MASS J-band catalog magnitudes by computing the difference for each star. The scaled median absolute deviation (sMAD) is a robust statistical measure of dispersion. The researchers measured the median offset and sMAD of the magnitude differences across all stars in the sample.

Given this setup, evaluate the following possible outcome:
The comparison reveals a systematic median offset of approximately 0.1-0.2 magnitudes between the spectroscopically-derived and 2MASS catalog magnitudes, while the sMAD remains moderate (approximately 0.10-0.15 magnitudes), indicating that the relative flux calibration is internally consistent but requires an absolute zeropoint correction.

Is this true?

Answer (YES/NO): NO